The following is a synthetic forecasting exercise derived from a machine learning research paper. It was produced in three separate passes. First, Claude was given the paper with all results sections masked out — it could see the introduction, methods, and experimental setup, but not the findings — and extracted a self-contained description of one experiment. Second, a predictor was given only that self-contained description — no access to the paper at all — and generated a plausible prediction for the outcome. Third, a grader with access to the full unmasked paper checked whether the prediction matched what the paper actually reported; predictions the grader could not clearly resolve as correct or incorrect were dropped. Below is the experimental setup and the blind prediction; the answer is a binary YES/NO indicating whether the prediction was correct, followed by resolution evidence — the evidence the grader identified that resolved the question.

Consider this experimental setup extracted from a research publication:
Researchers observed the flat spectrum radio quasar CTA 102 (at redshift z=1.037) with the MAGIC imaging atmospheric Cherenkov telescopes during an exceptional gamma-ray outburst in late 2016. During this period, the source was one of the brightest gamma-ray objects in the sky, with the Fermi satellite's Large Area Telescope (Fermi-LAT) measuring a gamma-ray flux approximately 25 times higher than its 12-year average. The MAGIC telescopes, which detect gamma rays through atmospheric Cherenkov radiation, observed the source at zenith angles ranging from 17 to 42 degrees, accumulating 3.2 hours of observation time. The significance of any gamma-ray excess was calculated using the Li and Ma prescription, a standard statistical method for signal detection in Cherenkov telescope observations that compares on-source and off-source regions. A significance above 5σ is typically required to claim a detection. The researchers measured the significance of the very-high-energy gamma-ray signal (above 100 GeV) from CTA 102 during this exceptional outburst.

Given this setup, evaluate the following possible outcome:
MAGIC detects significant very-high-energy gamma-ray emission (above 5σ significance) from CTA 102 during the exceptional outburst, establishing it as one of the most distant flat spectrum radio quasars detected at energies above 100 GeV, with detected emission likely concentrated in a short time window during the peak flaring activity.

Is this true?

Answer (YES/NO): NO